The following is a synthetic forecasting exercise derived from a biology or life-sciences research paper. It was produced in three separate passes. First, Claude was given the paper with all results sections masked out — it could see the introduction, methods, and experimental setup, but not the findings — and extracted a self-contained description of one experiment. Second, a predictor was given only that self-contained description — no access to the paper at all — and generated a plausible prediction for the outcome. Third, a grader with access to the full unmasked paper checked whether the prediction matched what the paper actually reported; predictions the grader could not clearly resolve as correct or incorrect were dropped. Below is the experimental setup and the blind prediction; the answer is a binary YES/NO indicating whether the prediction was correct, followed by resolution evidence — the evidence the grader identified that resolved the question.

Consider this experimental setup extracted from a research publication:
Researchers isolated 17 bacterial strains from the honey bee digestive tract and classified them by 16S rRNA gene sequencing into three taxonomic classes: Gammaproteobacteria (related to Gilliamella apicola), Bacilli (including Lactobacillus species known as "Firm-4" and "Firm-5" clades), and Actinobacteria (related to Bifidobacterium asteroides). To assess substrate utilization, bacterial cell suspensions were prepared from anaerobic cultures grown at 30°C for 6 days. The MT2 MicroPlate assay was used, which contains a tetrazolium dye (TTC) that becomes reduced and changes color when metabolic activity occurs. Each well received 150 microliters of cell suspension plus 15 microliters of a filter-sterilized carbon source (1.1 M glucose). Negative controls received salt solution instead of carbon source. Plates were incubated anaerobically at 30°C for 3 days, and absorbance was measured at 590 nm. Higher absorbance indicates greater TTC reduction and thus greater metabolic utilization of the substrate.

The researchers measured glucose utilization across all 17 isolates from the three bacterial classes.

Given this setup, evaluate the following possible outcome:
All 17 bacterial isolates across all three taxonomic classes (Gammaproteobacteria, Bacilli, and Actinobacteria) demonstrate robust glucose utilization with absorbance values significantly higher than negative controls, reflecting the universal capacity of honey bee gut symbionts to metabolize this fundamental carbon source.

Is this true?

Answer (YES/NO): NO